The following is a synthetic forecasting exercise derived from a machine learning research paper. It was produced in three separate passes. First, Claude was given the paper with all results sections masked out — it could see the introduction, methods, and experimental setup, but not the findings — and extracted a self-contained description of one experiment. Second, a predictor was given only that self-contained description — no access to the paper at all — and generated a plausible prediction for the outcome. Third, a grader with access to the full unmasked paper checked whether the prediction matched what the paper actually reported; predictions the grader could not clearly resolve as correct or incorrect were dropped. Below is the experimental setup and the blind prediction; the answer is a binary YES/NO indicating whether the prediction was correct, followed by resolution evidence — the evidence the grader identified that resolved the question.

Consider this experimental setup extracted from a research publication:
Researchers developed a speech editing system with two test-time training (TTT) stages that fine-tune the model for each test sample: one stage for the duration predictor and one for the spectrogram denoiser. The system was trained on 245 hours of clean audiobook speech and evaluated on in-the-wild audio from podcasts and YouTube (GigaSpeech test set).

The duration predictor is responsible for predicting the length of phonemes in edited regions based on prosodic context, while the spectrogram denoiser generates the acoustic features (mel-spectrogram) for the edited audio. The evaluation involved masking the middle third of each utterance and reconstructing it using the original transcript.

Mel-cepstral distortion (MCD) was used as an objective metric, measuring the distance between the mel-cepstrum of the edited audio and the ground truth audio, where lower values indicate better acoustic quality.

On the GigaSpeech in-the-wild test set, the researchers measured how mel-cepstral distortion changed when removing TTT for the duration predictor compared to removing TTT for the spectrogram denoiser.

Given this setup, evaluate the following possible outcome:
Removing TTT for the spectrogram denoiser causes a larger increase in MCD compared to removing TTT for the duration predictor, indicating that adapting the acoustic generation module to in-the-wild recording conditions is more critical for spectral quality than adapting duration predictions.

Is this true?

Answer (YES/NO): NO